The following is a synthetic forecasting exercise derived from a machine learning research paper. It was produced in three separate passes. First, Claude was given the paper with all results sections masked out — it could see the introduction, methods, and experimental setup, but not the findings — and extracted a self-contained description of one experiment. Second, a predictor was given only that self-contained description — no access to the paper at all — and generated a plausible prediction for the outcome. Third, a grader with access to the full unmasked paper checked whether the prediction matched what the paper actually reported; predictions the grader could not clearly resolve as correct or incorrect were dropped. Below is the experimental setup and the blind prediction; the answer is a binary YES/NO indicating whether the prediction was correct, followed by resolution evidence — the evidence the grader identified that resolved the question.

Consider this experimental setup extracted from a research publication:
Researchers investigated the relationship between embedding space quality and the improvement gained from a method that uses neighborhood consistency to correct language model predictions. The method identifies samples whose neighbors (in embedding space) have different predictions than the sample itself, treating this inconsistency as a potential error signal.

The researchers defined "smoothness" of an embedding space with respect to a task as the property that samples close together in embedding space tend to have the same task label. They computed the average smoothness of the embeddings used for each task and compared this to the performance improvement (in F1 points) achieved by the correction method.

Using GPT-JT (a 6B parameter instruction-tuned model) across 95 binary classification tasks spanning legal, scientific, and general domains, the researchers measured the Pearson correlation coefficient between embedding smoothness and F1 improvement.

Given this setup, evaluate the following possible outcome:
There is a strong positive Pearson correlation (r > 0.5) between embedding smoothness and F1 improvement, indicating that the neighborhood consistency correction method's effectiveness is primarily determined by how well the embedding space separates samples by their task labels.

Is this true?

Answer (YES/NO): NO